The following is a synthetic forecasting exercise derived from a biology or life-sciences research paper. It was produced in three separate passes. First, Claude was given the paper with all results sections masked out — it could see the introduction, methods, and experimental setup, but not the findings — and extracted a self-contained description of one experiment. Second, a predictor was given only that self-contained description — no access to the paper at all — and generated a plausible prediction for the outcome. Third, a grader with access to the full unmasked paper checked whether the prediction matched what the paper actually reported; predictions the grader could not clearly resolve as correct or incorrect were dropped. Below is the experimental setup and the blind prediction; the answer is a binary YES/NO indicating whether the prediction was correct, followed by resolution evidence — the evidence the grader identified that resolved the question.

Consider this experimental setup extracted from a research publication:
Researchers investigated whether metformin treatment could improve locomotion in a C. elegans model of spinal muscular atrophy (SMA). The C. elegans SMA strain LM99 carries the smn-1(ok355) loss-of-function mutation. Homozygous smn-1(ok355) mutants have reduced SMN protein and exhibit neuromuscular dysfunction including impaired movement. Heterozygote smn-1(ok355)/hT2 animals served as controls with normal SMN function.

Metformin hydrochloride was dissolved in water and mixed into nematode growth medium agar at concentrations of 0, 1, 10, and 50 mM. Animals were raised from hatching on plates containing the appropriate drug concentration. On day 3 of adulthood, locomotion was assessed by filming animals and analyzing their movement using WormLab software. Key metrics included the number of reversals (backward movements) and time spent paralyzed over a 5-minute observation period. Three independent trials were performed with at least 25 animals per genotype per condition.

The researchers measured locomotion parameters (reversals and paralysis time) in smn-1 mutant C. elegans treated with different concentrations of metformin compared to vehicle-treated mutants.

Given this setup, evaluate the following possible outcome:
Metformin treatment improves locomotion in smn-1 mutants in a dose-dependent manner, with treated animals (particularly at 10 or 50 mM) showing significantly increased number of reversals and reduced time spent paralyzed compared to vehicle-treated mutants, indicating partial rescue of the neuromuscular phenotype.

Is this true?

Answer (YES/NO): NO